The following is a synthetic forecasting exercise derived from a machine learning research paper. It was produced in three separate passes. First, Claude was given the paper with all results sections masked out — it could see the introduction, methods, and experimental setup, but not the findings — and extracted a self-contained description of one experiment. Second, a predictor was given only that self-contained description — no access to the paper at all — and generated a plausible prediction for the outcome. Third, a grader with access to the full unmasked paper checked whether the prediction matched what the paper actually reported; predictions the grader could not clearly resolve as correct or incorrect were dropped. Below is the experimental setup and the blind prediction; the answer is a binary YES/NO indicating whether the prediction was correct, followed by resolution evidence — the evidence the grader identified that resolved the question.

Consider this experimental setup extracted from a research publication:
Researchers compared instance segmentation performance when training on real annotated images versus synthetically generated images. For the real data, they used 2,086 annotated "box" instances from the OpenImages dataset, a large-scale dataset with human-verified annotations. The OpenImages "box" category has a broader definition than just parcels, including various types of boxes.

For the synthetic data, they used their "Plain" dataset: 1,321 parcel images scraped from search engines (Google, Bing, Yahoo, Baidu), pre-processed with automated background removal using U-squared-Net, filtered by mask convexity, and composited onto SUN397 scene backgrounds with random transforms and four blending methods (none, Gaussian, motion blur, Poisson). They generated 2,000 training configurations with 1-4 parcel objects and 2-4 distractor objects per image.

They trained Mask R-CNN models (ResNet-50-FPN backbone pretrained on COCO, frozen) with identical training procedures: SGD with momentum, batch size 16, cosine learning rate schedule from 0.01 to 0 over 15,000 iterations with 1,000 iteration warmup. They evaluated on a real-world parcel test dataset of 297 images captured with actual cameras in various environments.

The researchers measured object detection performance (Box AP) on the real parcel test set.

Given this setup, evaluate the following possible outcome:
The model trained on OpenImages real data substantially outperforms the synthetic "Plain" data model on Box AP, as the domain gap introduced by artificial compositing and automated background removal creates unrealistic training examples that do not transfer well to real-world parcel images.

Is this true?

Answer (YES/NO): NO